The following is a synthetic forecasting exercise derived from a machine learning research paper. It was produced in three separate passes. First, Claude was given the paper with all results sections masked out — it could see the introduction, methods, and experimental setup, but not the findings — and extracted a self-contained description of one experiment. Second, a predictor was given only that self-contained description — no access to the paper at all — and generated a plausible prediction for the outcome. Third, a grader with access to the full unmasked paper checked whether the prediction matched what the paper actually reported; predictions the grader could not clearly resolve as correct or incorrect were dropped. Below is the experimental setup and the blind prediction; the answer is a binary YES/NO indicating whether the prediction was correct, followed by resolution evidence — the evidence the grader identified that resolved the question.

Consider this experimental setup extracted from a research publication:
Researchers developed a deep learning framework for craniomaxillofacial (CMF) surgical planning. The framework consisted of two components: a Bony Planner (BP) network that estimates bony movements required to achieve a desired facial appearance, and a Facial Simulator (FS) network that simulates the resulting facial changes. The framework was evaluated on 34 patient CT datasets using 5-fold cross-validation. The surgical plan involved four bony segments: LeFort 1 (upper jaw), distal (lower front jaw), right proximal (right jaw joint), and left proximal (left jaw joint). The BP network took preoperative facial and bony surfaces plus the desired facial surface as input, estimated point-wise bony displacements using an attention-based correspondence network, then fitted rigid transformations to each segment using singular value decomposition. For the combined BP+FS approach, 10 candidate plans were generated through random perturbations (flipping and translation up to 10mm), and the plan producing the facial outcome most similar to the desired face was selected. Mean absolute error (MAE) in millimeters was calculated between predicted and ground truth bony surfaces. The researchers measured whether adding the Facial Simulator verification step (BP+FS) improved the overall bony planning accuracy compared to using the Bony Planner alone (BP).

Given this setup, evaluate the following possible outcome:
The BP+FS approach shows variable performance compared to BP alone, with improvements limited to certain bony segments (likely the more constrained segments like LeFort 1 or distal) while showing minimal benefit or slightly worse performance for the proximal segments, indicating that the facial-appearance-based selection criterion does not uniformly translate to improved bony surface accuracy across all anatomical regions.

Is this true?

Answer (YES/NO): NO